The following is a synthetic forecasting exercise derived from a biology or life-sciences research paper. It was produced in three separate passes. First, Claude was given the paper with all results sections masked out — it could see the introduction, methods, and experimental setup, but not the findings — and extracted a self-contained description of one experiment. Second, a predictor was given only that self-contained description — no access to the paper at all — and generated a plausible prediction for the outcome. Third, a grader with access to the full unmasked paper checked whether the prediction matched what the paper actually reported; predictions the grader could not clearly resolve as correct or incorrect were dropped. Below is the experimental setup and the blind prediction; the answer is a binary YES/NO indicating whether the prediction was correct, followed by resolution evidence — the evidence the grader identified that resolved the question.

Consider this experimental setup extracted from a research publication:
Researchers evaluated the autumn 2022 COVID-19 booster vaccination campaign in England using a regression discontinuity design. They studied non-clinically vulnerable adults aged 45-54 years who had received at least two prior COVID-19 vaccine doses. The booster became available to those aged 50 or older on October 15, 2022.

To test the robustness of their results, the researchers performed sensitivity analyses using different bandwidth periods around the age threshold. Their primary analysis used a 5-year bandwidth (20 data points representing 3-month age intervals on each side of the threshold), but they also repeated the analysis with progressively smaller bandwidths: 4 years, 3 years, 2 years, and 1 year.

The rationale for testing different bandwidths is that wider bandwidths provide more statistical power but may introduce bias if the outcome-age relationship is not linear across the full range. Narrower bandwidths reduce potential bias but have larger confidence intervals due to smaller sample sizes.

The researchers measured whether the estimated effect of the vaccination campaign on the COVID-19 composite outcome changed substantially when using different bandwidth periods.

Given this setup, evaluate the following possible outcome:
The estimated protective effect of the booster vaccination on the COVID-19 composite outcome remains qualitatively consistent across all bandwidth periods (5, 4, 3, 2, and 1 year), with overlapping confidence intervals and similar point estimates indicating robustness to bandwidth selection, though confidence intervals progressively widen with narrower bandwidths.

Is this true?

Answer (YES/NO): NO